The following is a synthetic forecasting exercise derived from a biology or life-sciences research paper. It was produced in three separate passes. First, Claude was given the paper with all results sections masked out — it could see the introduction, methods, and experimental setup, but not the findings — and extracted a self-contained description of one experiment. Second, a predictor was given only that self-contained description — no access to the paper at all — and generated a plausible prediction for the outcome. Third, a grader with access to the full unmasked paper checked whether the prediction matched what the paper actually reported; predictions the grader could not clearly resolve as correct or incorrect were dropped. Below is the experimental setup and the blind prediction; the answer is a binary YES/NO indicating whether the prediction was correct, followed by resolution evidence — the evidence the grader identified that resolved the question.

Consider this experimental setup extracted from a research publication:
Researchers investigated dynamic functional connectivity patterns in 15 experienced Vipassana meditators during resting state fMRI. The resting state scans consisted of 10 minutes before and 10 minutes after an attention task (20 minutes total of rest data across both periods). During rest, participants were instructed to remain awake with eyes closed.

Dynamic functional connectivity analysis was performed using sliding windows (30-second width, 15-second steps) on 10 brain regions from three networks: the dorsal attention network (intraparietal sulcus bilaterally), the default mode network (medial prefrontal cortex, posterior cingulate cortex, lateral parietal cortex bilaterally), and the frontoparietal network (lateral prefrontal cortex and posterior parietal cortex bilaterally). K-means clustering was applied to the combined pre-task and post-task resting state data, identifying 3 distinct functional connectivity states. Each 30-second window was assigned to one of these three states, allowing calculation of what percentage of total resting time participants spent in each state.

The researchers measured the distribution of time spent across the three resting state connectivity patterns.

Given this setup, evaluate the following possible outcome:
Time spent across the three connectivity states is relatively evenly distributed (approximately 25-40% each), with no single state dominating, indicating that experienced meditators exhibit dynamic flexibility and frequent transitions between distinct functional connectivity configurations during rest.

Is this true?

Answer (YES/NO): NO